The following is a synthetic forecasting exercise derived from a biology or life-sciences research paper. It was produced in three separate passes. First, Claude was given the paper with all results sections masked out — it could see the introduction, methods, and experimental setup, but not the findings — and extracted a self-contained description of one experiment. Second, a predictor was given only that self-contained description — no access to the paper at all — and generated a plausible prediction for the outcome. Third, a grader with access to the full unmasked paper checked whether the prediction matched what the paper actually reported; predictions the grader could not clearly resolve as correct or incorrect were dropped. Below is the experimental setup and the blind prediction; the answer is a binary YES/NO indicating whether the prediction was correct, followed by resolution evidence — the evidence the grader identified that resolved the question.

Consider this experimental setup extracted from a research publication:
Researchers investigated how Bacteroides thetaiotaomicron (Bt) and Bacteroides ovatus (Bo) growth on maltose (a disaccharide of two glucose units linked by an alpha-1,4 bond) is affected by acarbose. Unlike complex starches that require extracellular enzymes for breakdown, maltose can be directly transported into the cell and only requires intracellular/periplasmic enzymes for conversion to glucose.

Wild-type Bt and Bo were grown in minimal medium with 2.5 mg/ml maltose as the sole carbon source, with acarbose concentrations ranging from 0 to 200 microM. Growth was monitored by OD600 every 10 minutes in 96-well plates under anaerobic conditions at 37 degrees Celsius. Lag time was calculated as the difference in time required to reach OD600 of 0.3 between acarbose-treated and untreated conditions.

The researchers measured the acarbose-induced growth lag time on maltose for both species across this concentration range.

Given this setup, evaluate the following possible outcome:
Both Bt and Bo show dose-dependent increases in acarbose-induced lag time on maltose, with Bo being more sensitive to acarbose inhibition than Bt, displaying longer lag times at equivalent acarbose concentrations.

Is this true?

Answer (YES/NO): NO